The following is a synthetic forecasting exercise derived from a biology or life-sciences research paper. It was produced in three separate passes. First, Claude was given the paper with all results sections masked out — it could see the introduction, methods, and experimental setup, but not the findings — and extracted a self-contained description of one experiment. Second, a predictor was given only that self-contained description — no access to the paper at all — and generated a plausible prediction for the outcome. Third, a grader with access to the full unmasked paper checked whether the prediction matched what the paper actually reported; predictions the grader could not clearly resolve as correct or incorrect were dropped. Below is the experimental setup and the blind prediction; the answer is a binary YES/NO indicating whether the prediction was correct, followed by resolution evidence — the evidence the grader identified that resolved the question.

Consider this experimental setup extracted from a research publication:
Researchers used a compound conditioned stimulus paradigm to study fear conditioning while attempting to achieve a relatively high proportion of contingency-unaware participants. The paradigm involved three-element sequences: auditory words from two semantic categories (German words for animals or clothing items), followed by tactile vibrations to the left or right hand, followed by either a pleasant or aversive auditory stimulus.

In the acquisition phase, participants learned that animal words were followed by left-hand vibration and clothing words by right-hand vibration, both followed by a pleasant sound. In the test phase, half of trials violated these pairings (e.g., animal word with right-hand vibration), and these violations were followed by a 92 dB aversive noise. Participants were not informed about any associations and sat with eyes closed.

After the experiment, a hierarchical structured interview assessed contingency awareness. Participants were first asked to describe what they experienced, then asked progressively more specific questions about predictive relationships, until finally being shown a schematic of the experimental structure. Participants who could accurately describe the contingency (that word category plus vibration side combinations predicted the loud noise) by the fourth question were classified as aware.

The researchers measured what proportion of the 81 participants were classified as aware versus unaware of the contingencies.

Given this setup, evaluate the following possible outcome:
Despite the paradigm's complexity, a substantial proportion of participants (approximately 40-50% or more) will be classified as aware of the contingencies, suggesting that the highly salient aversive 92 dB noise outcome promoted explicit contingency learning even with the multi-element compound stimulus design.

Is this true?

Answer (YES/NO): YES